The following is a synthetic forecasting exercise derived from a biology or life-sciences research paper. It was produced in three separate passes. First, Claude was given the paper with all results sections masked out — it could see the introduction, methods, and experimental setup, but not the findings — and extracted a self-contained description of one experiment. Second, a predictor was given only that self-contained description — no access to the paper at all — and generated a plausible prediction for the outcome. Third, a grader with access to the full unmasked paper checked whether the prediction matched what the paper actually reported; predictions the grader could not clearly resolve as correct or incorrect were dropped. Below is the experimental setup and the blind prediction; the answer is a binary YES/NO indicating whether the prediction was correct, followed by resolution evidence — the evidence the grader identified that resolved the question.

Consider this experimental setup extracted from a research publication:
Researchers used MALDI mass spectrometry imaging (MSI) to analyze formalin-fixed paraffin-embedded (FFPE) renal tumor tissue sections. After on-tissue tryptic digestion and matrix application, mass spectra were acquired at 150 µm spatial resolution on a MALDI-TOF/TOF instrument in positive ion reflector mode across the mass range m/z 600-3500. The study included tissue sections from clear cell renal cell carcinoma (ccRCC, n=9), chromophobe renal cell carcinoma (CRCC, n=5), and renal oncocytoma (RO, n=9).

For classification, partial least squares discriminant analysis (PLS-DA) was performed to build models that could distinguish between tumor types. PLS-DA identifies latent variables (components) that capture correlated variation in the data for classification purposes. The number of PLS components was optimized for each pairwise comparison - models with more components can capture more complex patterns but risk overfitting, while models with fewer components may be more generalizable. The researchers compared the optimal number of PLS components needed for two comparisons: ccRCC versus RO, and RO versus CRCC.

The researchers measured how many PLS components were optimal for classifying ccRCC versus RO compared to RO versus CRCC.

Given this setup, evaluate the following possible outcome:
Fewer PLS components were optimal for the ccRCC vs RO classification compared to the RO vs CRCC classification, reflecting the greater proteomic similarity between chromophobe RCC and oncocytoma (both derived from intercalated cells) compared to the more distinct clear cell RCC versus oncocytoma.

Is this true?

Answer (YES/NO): NO